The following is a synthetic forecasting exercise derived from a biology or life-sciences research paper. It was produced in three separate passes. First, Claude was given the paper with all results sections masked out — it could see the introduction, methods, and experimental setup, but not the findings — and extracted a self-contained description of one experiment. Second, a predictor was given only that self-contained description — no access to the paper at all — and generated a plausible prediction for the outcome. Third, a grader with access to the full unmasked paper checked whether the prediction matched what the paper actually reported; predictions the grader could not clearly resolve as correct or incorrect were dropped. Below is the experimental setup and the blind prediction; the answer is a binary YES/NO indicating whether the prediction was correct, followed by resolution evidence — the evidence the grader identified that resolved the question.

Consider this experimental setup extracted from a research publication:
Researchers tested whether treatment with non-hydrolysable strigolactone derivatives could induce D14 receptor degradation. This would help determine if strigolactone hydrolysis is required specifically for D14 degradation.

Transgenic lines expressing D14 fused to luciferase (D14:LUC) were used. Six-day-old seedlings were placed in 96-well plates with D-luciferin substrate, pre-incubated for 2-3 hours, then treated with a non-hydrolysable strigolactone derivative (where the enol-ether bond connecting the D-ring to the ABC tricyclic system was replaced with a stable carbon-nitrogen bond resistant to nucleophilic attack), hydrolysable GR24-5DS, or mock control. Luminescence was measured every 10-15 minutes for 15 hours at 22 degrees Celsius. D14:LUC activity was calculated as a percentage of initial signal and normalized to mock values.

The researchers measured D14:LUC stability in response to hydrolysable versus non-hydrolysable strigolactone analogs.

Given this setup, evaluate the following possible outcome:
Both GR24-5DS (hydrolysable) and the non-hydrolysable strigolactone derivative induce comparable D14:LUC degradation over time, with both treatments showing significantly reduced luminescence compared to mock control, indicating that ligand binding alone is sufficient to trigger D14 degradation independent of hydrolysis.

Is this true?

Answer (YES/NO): NO